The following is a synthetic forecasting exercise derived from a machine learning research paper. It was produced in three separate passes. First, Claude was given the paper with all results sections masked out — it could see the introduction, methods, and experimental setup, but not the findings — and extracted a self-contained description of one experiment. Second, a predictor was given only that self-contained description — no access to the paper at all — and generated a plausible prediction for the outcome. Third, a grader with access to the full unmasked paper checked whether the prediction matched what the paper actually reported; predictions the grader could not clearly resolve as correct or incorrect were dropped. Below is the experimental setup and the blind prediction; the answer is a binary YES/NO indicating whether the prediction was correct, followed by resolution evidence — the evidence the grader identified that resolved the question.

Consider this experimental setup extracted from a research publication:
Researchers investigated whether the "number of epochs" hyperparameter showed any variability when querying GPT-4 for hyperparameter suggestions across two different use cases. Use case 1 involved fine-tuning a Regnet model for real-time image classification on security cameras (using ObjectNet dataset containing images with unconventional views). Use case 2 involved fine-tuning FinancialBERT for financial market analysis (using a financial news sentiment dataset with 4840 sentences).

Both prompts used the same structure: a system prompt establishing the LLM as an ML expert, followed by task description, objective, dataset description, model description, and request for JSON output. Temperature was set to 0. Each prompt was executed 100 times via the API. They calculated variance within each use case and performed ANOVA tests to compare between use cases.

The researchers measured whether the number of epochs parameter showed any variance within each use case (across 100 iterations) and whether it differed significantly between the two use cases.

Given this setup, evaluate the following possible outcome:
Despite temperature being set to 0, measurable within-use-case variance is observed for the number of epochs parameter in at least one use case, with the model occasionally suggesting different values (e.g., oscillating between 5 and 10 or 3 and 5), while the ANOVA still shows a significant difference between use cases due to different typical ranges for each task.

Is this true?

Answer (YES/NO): NO